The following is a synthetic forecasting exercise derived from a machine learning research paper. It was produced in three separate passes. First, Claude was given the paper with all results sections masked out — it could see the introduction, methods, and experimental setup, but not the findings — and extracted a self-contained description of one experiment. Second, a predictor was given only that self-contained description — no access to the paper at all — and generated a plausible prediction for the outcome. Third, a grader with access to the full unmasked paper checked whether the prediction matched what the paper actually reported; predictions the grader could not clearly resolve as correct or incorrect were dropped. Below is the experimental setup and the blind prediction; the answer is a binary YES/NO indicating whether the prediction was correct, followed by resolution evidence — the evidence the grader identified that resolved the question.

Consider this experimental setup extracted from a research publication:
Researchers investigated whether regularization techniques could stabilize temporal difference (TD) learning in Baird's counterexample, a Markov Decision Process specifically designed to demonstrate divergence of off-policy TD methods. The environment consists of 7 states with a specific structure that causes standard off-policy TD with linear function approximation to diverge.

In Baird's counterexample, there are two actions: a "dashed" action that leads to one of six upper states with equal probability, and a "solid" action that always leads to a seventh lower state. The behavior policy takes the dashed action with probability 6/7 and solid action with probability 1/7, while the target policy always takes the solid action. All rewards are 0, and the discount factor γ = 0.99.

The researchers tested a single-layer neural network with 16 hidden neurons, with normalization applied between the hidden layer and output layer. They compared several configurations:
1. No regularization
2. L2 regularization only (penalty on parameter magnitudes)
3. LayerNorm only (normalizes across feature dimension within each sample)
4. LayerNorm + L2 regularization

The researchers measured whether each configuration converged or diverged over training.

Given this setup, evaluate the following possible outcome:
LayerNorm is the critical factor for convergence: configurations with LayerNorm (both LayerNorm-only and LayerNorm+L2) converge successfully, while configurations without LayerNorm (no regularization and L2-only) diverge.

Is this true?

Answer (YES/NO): YES